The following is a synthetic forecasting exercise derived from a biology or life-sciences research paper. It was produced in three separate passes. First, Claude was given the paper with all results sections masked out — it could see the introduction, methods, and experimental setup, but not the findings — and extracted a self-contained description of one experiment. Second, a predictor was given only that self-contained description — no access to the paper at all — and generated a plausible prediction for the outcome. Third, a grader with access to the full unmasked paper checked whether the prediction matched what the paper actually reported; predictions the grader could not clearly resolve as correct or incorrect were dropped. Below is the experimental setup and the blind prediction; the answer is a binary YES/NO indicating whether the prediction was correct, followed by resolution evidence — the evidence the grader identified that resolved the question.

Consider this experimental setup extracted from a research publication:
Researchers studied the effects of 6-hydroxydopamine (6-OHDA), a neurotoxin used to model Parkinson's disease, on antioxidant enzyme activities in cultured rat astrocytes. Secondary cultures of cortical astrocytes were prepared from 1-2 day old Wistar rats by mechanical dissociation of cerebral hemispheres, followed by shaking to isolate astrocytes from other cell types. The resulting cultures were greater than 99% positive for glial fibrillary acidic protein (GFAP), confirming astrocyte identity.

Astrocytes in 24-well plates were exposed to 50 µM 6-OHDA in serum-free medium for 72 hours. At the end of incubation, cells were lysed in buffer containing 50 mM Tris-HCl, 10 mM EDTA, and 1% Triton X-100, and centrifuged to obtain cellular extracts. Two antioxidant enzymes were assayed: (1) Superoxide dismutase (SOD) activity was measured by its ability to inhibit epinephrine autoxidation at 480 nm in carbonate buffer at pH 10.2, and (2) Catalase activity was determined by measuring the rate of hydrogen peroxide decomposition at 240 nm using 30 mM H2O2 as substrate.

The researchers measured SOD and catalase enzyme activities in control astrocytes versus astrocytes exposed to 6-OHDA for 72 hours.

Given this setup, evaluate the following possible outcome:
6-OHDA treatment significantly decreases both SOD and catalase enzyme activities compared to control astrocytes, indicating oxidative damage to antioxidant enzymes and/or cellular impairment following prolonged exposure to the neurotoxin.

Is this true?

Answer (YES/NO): NO